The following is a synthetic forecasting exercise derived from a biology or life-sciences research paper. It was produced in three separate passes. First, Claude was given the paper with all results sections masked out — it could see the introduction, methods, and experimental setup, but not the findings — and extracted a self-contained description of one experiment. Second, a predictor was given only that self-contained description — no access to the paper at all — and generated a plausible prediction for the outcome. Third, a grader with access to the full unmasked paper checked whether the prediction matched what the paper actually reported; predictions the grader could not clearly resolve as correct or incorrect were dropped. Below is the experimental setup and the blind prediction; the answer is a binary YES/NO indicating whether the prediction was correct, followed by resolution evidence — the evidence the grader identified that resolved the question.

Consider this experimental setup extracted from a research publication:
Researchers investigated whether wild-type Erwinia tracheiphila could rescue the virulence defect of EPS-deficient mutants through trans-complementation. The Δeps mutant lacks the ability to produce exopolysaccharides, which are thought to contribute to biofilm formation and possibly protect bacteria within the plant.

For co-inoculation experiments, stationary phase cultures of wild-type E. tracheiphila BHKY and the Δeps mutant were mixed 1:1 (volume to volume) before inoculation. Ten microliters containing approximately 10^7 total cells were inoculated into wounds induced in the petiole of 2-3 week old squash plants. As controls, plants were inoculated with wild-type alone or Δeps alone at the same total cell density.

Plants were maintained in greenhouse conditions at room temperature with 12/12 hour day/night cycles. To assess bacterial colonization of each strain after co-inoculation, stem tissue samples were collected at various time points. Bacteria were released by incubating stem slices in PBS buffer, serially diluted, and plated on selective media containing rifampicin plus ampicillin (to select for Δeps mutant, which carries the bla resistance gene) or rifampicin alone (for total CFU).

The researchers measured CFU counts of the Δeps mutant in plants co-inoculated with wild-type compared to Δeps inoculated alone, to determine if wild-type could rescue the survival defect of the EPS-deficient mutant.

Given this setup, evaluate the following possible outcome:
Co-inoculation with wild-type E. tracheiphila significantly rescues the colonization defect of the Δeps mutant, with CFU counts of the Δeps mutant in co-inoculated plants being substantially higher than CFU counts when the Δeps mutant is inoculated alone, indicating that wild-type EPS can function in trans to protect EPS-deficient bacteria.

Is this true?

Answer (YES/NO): NO